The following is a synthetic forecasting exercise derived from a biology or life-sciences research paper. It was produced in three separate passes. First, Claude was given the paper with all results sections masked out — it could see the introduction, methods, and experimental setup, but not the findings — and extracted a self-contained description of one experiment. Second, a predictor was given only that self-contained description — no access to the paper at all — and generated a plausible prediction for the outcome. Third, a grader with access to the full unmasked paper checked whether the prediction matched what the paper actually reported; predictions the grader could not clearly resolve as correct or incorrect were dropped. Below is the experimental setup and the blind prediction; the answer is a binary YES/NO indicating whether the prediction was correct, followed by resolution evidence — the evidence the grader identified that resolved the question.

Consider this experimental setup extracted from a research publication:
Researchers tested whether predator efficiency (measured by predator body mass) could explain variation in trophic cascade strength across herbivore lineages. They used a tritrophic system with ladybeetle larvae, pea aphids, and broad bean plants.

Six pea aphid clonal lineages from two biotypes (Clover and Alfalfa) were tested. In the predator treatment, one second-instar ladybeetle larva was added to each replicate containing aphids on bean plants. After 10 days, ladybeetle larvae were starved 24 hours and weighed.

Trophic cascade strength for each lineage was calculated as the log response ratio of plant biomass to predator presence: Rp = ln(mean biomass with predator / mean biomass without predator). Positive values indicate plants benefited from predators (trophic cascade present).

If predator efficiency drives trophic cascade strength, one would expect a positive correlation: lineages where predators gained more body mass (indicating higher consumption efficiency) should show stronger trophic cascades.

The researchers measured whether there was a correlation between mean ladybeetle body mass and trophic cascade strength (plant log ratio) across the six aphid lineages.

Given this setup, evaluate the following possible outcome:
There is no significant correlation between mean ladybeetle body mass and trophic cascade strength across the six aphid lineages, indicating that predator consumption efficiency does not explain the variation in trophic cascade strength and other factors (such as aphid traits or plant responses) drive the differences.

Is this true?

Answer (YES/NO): YES